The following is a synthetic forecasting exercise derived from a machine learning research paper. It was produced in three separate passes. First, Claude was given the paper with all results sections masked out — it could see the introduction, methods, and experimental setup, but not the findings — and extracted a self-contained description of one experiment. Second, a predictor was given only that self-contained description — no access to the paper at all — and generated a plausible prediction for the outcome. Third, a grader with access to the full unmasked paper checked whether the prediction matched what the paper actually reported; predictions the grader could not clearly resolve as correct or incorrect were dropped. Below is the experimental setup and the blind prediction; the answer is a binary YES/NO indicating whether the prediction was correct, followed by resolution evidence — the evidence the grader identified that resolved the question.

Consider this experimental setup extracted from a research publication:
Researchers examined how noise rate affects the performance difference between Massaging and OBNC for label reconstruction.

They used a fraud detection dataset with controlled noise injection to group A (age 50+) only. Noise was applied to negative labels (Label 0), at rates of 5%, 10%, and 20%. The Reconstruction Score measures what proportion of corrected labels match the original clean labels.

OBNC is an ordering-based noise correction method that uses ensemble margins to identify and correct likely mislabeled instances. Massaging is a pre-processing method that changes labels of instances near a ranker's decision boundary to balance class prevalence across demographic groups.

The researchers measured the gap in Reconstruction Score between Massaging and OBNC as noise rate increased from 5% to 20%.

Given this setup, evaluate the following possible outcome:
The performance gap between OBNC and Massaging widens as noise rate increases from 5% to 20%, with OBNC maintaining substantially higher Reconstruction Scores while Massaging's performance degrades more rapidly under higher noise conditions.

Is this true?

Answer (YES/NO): NO